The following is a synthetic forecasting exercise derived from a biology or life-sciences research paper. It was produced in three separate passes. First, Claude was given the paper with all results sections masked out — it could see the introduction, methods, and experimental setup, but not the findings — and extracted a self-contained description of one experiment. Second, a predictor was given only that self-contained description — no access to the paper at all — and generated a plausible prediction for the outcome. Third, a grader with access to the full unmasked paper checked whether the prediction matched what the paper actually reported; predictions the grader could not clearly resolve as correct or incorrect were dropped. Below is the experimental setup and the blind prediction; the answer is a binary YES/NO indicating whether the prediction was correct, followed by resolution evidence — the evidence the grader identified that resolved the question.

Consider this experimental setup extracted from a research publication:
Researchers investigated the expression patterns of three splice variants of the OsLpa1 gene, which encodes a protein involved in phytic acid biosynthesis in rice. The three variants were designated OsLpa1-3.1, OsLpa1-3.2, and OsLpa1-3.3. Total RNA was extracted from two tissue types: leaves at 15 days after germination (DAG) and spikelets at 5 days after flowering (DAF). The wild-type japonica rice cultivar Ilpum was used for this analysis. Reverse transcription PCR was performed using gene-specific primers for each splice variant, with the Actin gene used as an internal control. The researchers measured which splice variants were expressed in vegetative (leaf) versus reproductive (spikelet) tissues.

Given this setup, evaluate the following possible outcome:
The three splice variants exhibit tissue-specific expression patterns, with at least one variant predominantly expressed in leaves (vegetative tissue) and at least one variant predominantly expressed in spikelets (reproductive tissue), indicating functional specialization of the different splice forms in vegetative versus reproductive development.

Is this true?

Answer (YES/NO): YES